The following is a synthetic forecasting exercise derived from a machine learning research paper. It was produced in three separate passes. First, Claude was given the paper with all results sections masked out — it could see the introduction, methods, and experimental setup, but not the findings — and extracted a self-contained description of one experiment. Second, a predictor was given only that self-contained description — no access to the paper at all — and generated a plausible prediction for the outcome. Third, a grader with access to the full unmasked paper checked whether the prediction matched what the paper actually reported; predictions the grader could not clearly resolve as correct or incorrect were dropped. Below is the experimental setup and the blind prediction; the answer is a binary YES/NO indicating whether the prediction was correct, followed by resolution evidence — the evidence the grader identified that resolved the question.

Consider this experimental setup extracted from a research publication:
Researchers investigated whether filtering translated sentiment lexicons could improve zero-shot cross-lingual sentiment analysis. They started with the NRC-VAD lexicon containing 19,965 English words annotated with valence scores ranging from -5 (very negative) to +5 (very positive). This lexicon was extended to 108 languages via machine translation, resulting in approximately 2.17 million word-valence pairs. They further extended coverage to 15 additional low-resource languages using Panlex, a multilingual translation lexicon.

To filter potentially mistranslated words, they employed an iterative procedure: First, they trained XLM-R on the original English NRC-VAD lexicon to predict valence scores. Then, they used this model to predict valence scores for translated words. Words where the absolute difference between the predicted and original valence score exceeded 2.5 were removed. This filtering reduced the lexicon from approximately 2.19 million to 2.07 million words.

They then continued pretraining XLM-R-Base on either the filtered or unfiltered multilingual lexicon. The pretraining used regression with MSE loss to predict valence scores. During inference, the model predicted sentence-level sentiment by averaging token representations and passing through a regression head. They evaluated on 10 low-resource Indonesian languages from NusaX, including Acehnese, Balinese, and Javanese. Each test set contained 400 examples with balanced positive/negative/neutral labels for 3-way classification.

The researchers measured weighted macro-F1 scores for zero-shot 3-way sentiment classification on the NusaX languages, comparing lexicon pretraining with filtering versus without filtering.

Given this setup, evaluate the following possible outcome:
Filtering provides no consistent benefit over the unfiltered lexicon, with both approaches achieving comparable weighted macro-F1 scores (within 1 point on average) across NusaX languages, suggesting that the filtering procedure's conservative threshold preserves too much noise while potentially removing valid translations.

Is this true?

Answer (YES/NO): NO